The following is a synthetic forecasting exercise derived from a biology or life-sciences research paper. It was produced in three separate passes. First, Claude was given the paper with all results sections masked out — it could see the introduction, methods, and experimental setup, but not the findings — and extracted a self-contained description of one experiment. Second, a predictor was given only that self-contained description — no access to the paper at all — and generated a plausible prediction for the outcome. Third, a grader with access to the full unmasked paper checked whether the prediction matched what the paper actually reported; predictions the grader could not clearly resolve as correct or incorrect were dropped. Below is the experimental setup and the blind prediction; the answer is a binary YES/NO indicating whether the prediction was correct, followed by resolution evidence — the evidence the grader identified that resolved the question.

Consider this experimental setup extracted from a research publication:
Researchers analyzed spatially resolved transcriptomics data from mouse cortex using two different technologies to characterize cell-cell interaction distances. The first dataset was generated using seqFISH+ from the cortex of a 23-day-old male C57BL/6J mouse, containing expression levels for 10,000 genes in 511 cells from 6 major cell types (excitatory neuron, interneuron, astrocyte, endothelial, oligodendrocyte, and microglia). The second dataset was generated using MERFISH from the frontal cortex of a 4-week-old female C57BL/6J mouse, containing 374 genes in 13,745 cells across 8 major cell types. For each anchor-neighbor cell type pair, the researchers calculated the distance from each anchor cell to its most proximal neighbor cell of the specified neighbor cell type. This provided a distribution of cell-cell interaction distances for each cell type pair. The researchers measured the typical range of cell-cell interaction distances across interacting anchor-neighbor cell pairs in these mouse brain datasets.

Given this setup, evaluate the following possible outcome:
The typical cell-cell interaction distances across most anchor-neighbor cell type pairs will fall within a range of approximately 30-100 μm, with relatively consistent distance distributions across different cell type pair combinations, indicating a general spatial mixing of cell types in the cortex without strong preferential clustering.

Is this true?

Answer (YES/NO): NO